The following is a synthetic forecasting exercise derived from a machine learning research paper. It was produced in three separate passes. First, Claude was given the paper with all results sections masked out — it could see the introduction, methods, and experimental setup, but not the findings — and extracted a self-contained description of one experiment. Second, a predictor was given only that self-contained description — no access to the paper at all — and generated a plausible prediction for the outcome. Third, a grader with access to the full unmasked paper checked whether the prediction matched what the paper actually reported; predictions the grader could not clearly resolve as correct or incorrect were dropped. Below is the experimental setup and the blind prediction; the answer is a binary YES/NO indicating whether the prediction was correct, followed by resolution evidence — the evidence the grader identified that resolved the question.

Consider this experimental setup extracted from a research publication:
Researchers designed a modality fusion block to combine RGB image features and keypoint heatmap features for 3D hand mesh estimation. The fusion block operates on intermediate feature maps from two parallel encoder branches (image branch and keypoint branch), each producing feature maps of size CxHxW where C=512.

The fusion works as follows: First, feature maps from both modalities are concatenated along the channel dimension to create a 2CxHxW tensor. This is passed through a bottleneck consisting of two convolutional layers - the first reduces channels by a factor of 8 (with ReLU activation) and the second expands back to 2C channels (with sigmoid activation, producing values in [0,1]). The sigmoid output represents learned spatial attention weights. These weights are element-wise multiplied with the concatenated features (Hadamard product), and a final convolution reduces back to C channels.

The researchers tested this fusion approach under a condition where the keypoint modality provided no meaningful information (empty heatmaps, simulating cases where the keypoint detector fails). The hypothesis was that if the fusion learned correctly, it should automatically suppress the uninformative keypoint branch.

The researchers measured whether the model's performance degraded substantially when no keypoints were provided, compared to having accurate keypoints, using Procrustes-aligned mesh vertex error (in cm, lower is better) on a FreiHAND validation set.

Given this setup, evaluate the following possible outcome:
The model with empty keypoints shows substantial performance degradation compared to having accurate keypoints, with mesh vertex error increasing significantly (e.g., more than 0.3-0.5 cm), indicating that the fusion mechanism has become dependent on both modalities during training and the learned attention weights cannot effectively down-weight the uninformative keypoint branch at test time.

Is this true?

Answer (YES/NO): NO